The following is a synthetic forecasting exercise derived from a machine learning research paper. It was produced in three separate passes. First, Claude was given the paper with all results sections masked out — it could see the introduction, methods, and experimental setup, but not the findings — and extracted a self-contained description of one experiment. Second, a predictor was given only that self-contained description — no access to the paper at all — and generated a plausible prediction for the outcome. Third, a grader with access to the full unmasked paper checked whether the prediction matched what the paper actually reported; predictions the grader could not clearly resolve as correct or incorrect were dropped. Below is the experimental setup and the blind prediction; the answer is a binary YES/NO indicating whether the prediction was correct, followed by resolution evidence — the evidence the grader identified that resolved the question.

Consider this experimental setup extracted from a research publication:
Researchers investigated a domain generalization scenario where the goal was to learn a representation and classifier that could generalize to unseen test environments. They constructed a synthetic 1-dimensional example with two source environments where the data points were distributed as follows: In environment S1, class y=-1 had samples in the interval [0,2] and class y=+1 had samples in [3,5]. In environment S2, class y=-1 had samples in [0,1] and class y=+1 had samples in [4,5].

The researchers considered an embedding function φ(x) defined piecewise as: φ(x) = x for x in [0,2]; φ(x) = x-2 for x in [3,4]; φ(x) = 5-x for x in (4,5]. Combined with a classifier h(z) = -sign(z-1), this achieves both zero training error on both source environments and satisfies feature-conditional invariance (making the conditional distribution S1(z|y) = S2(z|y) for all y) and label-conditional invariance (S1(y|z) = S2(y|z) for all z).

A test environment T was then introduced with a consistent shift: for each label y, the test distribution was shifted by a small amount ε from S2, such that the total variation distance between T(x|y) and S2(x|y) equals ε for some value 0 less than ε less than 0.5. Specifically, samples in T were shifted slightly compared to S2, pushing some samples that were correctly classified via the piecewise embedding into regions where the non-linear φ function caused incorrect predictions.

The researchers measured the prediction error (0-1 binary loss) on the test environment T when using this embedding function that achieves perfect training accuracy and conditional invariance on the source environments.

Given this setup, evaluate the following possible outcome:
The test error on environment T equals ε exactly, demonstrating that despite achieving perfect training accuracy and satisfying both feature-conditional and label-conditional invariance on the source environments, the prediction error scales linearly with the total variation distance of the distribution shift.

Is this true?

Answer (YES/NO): YES